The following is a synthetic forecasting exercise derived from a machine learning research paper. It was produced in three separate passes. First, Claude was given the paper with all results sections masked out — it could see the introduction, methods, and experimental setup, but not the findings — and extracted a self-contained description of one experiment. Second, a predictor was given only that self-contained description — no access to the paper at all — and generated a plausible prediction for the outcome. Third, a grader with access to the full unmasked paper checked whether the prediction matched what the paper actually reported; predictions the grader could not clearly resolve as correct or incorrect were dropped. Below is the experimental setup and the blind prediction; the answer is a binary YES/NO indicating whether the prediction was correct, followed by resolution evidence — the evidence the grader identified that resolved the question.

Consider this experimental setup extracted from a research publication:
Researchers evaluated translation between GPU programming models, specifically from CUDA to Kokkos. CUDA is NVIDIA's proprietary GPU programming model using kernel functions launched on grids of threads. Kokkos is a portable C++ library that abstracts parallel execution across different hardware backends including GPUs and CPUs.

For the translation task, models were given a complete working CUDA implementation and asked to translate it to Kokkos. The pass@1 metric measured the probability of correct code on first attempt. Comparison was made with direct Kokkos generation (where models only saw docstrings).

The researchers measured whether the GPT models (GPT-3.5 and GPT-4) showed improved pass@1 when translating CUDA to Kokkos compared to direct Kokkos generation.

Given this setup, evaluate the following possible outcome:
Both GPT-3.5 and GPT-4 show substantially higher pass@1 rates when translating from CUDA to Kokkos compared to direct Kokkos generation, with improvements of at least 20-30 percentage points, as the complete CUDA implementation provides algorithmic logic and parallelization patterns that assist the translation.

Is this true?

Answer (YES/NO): NO